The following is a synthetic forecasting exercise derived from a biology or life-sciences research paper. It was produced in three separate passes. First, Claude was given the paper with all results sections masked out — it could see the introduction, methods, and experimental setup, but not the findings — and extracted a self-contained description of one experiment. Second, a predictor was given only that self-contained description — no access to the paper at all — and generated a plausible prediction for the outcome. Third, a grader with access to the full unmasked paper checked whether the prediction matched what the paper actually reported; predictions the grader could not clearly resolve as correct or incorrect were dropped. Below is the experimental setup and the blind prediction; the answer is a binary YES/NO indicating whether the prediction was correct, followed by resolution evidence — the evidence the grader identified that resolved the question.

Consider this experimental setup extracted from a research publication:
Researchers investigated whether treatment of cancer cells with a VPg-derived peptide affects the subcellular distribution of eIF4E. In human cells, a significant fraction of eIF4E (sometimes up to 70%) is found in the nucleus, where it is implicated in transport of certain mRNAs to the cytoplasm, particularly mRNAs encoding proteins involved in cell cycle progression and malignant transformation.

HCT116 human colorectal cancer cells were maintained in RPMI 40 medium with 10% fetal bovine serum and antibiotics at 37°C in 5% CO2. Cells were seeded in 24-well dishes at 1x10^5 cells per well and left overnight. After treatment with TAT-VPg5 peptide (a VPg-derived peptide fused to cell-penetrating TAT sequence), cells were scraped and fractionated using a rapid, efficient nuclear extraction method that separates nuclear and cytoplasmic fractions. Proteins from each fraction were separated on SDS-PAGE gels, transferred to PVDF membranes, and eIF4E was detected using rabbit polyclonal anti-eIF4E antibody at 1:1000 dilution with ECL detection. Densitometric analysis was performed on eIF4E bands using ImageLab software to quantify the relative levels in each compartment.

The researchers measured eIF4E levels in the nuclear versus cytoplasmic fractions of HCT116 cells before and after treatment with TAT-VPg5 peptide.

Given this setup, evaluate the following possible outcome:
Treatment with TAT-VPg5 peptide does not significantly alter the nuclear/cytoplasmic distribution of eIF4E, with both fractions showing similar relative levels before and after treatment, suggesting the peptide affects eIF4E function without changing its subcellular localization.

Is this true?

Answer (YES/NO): NO